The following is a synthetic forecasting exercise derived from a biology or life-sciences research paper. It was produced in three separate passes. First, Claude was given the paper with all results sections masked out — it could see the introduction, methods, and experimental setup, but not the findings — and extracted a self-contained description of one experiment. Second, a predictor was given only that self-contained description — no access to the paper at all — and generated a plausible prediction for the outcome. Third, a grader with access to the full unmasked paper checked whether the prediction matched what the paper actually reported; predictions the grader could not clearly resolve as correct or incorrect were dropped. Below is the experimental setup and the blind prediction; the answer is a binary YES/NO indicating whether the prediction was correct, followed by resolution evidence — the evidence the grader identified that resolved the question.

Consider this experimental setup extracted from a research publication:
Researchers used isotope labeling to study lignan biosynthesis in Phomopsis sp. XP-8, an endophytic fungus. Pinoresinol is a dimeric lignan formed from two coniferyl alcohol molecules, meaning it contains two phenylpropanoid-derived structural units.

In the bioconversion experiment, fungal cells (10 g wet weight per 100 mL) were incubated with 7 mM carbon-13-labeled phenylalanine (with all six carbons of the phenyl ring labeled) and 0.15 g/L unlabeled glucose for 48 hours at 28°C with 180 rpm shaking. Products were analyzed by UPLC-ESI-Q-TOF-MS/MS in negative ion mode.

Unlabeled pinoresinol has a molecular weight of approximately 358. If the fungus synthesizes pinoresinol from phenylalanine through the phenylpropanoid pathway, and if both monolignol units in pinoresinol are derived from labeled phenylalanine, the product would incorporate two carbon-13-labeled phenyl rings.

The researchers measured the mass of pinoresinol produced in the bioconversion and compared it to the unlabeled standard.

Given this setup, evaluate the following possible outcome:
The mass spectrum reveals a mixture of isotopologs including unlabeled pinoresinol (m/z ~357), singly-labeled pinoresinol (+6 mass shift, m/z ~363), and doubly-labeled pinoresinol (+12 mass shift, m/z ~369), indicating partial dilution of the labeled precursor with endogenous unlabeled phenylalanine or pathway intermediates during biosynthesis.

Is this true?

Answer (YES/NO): NO